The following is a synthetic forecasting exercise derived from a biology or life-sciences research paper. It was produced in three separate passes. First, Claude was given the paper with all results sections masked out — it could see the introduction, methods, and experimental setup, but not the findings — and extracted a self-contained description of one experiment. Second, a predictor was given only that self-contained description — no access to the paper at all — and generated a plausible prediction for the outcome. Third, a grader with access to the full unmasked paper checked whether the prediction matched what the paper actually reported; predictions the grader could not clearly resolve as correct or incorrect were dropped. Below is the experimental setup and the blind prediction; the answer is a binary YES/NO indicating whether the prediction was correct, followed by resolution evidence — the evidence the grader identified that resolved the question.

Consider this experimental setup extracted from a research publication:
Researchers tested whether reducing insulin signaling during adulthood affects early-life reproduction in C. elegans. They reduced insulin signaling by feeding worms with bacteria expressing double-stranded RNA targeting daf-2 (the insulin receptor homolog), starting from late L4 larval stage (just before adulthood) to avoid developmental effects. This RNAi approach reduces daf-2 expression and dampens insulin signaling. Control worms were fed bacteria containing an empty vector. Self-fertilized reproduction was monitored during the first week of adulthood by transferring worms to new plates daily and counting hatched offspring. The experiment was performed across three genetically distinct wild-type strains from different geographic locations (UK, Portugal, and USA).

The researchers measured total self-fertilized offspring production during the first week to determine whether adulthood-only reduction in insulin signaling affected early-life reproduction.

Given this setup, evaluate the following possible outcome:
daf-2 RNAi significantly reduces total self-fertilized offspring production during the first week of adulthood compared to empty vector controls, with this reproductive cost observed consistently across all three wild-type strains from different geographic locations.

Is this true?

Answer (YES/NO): NO